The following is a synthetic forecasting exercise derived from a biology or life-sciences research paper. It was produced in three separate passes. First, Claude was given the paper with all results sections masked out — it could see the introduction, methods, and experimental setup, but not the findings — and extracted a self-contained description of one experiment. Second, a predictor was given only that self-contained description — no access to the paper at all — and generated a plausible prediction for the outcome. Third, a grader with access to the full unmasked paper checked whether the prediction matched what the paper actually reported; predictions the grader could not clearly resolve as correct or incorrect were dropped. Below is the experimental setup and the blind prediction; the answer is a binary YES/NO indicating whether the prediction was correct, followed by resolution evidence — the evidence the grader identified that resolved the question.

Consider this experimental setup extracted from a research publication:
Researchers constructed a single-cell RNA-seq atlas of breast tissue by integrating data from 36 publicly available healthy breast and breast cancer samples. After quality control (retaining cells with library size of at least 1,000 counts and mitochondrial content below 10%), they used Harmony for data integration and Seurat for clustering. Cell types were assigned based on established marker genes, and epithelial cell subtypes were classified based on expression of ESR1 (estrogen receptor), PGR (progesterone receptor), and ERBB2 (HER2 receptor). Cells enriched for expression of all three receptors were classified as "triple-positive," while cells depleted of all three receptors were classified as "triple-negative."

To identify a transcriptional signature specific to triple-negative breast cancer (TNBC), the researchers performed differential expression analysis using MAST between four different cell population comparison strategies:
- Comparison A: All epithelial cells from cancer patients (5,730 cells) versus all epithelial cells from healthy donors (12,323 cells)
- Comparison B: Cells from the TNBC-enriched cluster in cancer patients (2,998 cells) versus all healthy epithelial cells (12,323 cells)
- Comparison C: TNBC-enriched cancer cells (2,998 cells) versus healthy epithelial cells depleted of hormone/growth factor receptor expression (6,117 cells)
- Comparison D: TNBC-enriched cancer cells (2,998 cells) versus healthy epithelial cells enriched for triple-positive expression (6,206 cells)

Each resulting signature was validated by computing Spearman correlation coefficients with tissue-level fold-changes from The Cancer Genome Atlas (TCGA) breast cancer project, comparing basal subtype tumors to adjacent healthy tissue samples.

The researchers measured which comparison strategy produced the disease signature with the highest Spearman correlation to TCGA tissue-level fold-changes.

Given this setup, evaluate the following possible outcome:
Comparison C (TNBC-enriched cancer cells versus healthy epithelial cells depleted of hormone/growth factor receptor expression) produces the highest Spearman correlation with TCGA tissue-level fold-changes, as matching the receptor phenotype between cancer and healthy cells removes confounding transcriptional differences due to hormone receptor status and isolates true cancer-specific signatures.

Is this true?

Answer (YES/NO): NO